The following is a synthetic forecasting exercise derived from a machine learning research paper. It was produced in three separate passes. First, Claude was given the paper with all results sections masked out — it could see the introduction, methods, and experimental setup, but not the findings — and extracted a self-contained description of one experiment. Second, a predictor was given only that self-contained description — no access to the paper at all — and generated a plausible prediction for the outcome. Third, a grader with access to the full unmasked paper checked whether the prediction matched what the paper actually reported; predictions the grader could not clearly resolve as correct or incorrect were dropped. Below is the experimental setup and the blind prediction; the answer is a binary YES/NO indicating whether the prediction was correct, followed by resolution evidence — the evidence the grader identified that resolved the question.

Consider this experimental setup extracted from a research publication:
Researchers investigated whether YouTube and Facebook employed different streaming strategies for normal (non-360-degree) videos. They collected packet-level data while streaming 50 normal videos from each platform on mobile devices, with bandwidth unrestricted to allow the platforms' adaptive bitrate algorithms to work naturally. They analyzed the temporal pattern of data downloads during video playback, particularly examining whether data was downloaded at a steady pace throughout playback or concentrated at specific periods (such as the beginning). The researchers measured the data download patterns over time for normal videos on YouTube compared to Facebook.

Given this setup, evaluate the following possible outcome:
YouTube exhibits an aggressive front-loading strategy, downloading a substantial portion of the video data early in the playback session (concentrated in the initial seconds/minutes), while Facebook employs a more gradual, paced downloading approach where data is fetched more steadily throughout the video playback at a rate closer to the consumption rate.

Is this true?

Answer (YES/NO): NO